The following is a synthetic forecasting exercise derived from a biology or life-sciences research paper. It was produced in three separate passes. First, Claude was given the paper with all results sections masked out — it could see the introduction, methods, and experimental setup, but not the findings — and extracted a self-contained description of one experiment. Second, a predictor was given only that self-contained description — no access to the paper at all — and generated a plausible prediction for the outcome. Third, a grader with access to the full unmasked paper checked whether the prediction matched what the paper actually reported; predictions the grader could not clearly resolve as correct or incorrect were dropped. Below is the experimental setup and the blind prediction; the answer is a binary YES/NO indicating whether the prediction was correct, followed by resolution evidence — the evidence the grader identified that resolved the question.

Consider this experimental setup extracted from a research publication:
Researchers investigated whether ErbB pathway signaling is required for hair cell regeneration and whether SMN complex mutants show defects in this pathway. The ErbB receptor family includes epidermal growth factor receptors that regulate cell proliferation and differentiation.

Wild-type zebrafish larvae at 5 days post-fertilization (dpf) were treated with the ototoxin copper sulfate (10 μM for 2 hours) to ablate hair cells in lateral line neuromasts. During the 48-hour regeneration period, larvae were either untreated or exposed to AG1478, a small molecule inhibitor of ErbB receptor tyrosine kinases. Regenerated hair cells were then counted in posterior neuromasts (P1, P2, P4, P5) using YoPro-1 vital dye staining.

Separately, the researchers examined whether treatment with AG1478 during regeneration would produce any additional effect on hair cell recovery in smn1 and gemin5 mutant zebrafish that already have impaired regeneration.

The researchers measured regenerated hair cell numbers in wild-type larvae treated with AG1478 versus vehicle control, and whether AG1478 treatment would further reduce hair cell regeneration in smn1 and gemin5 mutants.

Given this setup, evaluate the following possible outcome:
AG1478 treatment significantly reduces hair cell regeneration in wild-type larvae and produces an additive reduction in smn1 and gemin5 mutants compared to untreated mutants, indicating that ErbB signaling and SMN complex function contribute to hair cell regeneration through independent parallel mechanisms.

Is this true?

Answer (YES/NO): NO